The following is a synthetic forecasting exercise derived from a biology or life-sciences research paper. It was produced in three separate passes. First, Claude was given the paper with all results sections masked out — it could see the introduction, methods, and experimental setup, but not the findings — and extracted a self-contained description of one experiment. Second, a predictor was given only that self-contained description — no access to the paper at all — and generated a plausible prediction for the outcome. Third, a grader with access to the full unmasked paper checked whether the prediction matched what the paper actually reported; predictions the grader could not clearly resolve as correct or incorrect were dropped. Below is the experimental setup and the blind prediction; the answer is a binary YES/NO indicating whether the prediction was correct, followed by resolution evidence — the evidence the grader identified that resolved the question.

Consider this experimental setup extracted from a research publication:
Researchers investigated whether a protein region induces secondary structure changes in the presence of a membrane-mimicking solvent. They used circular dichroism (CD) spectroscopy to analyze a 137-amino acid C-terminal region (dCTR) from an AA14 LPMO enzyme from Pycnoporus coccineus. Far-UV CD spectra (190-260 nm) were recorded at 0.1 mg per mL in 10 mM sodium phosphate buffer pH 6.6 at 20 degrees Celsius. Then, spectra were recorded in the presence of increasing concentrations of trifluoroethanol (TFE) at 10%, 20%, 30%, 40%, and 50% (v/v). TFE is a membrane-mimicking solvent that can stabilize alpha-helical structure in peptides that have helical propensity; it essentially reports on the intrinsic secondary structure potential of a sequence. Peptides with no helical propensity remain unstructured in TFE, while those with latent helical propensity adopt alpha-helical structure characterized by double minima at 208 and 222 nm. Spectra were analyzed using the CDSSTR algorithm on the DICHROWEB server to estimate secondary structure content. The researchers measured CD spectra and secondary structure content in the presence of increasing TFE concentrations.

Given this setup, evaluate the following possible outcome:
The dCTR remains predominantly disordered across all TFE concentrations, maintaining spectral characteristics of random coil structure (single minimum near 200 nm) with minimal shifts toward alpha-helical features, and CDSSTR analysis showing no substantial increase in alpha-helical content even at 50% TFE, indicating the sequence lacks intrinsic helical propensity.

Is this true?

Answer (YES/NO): YES